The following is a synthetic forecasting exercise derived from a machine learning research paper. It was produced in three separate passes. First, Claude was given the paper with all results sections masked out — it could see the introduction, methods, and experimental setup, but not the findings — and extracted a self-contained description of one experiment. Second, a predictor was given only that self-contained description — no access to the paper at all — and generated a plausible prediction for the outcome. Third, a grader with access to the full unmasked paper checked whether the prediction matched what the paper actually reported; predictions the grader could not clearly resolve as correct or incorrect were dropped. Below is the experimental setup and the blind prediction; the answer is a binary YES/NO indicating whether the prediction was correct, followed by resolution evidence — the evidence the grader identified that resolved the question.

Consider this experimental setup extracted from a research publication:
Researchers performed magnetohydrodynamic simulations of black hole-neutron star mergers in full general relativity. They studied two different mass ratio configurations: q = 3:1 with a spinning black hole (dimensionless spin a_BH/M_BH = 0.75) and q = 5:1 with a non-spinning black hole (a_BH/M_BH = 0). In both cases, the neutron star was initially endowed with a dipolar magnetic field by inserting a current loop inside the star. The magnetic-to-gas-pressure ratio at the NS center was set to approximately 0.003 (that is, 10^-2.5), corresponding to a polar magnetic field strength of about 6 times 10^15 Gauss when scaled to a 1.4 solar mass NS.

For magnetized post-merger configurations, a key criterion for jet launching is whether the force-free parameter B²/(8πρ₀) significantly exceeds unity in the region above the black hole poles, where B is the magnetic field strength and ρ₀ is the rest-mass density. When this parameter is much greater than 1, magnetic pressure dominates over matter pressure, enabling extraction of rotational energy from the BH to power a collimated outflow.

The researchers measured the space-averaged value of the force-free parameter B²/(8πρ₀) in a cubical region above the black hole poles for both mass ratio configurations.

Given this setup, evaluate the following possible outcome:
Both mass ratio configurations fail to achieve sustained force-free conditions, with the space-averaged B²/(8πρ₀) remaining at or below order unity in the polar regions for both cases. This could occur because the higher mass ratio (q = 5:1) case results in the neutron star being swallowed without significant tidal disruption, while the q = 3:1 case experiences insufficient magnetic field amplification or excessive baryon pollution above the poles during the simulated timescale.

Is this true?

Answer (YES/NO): NO